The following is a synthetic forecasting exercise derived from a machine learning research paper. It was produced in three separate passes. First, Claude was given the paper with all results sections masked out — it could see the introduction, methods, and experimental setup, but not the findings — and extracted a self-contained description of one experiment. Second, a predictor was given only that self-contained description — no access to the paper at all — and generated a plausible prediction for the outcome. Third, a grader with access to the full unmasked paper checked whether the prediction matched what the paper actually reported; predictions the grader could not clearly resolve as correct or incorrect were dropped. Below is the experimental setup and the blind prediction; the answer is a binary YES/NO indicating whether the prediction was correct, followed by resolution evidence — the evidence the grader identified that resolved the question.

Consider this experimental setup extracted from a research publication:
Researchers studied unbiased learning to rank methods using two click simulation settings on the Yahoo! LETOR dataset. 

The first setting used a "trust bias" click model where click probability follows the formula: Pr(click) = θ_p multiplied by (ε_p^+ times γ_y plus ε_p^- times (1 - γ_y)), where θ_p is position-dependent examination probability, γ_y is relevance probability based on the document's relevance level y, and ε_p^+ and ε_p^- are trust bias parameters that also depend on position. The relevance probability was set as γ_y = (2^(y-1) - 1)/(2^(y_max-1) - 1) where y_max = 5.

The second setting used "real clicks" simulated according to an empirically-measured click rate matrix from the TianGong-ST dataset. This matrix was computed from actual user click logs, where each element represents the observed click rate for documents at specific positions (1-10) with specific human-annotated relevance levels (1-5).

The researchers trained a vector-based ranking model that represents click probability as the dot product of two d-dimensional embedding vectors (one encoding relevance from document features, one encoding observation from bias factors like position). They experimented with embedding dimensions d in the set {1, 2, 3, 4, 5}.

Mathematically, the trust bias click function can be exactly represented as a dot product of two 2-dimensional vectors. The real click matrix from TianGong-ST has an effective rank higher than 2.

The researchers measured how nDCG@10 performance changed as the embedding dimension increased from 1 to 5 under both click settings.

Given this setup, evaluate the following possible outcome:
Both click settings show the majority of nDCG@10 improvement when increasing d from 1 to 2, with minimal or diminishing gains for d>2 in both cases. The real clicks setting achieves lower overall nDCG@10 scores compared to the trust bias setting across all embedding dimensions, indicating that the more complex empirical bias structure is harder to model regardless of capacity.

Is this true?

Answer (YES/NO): NO